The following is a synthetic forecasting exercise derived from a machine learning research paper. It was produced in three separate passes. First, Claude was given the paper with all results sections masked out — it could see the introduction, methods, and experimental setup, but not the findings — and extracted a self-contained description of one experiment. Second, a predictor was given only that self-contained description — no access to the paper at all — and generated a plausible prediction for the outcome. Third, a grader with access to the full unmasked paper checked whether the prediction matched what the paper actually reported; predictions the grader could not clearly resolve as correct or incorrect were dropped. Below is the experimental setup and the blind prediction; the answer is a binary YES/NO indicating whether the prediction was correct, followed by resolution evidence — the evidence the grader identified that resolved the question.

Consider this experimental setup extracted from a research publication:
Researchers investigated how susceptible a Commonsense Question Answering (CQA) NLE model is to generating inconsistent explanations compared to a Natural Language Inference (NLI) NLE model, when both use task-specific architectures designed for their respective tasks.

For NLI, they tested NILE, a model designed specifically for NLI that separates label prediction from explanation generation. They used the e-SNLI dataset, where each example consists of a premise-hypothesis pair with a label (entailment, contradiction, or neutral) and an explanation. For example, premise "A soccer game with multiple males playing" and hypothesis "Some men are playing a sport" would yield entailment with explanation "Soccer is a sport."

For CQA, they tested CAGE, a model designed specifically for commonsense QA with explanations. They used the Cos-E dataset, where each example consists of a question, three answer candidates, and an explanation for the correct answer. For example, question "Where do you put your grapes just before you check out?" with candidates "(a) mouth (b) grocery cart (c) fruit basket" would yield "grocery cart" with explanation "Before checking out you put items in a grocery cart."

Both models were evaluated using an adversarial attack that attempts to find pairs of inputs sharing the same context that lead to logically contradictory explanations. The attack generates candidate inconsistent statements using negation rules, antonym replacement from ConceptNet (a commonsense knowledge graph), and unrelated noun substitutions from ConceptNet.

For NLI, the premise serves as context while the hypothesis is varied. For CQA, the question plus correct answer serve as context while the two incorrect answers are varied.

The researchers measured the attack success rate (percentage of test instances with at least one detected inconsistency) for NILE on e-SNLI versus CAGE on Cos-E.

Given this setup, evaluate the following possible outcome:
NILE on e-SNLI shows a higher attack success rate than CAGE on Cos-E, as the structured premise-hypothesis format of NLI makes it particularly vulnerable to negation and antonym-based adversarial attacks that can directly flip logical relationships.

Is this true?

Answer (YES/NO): NO